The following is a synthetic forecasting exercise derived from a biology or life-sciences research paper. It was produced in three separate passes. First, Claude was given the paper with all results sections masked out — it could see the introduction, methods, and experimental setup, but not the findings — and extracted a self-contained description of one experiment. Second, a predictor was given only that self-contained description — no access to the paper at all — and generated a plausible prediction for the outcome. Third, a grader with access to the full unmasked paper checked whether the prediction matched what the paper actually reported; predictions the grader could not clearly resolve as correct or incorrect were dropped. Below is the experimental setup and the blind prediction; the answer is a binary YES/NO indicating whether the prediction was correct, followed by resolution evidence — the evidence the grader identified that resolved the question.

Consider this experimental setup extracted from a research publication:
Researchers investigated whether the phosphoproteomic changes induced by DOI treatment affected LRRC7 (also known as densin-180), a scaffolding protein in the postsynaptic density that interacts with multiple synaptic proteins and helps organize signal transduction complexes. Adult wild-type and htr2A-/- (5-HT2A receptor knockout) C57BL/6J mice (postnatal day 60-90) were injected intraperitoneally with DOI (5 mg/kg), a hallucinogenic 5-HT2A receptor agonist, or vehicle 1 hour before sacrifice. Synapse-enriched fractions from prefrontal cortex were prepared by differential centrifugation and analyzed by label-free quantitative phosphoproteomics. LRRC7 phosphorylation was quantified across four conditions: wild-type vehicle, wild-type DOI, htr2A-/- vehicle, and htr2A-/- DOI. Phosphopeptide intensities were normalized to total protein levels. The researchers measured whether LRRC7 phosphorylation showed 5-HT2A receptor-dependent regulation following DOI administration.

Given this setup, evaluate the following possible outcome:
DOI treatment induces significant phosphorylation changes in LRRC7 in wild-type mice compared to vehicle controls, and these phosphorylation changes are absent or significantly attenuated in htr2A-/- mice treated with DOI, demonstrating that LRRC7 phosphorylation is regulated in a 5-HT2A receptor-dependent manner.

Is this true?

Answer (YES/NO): YES